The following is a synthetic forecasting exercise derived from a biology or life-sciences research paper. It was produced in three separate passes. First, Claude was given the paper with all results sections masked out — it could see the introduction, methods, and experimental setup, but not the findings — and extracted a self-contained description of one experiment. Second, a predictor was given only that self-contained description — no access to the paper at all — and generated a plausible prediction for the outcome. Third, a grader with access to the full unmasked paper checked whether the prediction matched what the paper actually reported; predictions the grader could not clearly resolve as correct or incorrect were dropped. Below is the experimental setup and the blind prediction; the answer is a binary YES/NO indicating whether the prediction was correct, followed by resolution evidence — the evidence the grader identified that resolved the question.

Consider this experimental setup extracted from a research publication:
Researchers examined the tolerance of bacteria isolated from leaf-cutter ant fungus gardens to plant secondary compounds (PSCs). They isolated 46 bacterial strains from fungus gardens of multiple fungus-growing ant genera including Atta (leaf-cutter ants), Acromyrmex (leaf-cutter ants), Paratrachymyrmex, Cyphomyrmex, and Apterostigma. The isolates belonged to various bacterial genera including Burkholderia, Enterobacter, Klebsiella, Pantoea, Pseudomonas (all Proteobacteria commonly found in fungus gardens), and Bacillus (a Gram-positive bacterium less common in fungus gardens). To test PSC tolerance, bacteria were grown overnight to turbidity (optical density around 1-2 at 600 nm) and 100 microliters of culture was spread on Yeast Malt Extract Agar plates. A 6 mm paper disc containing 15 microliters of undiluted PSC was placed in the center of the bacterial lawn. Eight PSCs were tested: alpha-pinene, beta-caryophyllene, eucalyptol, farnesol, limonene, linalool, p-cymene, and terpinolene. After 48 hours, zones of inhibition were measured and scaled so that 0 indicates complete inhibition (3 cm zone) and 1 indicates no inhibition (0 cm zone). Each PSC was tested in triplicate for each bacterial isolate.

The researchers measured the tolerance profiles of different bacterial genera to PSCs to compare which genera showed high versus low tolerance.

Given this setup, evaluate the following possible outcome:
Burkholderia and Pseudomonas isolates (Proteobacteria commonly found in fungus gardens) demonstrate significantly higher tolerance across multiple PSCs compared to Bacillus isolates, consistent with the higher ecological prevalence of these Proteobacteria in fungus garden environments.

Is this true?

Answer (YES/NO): NO